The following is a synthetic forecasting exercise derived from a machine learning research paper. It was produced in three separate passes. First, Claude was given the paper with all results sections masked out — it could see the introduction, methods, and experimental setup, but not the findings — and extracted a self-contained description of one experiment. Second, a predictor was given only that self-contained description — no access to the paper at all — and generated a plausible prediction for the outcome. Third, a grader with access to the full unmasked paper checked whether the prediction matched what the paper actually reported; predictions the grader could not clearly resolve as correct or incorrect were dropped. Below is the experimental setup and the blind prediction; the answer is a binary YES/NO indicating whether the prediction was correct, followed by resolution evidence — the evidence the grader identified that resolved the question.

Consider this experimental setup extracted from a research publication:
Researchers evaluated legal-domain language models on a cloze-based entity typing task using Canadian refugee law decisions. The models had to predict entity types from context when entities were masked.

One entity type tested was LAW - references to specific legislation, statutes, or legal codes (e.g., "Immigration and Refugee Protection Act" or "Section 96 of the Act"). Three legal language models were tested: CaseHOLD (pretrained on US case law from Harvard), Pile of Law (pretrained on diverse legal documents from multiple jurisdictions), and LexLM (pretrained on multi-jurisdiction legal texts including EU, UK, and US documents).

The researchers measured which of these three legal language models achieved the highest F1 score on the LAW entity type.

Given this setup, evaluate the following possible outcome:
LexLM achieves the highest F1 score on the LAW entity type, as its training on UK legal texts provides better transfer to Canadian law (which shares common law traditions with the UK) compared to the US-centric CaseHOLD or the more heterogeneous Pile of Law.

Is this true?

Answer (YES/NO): NO